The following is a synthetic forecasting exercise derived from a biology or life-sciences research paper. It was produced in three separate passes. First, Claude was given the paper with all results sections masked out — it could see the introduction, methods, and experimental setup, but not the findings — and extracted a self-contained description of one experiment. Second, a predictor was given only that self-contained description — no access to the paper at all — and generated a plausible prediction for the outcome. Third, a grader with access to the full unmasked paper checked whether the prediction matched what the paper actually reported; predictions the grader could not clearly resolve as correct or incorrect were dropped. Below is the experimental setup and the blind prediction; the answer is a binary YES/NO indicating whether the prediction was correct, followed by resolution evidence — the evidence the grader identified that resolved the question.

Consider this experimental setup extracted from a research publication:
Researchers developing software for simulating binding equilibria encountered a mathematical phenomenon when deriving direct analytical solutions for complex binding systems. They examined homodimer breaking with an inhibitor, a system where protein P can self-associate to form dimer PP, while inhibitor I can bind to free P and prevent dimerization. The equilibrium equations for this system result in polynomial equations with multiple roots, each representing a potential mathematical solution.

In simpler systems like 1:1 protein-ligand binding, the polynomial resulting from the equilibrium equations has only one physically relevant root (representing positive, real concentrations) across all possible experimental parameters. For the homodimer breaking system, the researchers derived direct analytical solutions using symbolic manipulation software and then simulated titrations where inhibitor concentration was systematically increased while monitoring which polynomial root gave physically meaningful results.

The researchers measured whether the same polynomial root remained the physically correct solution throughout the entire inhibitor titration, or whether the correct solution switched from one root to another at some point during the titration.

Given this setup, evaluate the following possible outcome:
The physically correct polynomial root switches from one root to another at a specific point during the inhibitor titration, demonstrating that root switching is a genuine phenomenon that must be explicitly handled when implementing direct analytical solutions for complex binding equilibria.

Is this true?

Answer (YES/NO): YES